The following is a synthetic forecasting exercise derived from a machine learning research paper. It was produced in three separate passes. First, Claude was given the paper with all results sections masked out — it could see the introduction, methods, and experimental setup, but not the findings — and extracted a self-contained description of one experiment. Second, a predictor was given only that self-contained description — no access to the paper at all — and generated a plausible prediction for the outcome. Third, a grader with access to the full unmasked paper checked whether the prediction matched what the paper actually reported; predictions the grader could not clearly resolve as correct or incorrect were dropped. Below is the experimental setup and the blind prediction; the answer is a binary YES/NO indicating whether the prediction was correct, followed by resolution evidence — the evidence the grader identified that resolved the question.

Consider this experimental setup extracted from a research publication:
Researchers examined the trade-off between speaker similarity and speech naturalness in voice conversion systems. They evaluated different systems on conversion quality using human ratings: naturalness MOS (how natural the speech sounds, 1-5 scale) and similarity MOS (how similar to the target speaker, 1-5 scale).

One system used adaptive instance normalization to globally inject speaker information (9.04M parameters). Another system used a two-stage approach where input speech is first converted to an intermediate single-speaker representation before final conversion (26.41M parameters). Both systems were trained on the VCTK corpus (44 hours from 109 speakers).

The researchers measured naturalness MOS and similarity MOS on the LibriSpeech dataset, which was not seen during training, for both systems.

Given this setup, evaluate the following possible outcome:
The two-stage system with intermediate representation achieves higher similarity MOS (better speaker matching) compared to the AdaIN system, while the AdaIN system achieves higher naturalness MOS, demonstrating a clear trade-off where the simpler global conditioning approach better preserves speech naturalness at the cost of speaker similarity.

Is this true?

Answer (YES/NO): NO